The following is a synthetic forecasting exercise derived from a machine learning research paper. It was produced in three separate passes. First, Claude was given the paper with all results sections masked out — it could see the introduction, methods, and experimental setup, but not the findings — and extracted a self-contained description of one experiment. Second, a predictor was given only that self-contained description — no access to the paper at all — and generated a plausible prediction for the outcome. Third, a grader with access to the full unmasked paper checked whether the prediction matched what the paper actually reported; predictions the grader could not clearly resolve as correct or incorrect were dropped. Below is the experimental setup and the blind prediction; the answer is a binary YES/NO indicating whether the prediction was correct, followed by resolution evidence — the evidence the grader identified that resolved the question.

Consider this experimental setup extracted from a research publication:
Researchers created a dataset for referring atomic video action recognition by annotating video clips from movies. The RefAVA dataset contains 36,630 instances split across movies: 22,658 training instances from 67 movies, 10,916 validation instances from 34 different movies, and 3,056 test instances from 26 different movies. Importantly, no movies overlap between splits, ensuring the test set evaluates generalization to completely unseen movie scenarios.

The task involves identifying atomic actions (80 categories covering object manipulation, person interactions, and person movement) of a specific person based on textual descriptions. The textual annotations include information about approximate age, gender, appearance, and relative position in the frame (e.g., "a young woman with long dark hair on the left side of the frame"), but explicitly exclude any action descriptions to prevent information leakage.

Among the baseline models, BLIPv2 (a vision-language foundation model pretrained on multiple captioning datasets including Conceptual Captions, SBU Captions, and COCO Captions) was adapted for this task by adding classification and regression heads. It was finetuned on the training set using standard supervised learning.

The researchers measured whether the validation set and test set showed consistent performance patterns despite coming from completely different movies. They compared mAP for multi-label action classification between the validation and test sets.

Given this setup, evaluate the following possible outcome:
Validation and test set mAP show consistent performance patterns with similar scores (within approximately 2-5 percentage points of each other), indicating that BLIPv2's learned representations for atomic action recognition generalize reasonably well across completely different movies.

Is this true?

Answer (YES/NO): YES